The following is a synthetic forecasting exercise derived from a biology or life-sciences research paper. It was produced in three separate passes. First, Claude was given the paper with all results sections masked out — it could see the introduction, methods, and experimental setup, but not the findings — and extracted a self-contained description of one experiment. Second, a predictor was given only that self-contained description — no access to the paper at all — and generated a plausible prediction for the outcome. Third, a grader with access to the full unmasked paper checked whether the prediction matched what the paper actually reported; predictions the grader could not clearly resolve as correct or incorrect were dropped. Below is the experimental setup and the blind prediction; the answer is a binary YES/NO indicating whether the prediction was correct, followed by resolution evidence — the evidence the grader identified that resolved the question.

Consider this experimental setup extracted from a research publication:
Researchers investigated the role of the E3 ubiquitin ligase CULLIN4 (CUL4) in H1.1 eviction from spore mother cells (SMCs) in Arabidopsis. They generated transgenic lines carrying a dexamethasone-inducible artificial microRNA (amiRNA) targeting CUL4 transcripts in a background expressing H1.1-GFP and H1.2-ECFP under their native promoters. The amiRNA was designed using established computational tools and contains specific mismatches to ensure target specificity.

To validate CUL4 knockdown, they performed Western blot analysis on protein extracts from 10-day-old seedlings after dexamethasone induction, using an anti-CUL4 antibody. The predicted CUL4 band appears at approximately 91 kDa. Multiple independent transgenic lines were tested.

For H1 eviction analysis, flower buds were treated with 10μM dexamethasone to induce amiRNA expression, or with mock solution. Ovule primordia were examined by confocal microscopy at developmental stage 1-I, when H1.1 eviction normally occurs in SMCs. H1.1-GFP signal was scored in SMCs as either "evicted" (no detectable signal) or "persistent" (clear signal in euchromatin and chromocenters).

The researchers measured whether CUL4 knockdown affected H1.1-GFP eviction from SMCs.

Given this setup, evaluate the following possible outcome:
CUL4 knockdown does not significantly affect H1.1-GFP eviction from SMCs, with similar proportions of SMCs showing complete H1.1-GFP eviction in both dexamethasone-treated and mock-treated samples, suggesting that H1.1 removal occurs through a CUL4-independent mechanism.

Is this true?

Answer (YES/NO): NO